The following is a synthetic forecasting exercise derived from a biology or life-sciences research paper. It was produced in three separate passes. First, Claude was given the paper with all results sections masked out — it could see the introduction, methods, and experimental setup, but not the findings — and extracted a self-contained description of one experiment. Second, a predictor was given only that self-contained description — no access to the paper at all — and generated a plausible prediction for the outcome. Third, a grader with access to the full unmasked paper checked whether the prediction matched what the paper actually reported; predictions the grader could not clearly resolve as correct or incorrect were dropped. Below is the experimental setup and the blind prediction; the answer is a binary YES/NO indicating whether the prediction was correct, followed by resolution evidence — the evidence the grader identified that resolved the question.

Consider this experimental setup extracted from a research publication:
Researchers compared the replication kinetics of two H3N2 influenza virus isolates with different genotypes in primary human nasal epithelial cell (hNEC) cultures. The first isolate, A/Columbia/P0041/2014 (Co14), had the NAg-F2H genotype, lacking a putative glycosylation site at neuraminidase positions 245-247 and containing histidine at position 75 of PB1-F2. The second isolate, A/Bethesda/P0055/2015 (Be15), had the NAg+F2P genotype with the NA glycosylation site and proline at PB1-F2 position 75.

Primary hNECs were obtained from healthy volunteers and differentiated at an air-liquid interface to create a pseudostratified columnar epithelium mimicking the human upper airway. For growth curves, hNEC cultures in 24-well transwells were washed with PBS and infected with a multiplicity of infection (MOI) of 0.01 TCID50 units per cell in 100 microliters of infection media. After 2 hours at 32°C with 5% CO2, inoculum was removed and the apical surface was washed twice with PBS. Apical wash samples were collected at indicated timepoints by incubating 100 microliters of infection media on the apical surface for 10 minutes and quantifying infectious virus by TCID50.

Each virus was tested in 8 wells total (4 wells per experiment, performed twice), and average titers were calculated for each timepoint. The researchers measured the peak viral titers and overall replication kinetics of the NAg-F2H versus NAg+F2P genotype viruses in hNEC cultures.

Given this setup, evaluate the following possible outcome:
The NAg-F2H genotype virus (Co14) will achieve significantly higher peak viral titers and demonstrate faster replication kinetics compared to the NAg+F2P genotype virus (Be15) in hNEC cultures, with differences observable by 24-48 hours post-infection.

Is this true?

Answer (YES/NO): NO